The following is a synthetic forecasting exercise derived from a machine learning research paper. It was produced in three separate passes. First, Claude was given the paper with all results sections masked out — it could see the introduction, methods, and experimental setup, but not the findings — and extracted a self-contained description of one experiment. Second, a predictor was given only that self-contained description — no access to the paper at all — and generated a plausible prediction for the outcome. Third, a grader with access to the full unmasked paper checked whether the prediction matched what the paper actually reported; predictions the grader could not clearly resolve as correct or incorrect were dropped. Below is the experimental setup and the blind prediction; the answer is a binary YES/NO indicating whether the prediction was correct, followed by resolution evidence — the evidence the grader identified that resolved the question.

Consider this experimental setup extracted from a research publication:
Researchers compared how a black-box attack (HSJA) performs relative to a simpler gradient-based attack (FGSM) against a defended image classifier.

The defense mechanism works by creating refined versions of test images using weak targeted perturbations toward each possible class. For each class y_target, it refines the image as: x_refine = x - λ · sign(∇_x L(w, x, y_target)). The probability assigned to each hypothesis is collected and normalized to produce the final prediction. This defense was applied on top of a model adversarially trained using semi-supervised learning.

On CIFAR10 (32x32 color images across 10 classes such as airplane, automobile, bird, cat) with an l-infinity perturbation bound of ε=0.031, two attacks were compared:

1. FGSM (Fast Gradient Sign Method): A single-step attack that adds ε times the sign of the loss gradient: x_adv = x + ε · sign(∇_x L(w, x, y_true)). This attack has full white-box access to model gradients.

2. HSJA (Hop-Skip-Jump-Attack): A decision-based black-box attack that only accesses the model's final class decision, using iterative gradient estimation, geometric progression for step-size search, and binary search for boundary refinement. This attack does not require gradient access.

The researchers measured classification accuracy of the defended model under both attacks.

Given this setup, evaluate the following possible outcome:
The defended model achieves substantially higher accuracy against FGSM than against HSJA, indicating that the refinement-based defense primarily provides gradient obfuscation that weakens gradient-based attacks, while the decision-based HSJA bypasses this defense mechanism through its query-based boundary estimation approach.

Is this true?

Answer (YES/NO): NO